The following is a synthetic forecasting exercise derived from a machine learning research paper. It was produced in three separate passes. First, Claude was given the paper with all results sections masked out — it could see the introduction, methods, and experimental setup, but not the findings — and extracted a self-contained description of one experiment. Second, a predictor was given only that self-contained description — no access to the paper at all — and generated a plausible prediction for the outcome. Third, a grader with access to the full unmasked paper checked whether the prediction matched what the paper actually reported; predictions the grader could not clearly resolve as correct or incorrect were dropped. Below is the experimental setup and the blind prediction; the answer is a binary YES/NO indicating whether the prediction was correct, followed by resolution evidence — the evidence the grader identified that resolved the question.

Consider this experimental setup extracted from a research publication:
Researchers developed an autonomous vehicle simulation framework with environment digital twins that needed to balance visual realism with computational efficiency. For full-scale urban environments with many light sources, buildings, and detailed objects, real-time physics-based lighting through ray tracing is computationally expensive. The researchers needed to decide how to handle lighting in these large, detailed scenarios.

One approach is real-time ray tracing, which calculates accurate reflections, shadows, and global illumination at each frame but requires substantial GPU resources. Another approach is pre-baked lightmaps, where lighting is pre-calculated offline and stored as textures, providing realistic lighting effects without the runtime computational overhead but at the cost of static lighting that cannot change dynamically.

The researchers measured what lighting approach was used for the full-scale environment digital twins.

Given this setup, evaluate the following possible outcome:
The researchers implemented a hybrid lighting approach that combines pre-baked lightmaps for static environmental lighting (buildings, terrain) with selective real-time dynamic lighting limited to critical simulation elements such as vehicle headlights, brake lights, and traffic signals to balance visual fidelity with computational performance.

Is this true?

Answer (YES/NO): NO